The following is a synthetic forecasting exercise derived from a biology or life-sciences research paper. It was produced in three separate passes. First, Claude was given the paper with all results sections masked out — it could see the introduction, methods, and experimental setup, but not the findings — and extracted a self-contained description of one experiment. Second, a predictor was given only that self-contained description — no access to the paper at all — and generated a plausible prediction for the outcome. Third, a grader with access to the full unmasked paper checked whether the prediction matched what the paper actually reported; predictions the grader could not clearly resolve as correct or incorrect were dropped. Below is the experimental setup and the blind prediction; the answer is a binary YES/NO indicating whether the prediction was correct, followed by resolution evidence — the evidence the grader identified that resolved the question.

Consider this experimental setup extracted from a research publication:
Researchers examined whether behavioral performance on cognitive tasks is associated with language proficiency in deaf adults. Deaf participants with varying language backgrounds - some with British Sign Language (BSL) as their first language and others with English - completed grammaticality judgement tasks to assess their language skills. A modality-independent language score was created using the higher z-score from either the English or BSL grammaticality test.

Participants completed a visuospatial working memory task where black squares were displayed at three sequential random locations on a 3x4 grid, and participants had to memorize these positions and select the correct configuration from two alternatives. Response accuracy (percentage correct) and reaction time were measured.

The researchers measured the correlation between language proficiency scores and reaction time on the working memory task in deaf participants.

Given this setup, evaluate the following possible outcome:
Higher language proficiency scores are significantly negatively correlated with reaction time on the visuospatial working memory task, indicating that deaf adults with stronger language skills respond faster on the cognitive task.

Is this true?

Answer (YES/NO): NO